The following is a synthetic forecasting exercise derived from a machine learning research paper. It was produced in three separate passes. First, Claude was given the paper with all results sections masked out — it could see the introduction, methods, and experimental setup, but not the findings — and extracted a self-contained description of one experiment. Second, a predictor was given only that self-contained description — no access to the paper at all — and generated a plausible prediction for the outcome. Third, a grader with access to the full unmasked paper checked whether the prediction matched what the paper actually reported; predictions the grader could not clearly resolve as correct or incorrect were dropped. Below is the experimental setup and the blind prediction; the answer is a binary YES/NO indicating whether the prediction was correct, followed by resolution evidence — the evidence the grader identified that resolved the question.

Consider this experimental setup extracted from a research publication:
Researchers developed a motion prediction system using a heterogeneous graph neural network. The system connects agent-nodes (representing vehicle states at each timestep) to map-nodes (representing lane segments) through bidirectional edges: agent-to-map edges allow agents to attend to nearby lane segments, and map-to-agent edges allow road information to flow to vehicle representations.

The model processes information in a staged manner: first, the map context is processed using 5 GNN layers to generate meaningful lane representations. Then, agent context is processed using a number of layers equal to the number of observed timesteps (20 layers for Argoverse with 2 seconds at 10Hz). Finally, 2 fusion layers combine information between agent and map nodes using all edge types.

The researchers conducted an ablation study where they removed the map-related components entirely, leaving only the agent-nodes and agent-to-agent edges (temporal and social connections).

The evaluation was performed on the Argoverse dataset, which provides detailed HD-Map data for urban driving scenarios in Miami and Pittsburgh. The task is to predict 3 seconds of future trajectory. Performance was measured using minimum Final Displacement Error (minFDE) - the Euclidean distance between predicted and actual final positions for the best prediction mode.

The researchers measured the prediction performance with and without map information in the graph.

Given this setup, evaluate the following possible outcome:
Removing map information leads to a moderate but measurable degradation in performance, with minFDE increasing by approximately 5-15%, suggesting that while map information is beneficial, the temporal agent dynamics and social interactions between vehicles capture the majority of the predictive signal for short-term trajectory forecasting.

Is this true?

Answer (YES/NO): NO